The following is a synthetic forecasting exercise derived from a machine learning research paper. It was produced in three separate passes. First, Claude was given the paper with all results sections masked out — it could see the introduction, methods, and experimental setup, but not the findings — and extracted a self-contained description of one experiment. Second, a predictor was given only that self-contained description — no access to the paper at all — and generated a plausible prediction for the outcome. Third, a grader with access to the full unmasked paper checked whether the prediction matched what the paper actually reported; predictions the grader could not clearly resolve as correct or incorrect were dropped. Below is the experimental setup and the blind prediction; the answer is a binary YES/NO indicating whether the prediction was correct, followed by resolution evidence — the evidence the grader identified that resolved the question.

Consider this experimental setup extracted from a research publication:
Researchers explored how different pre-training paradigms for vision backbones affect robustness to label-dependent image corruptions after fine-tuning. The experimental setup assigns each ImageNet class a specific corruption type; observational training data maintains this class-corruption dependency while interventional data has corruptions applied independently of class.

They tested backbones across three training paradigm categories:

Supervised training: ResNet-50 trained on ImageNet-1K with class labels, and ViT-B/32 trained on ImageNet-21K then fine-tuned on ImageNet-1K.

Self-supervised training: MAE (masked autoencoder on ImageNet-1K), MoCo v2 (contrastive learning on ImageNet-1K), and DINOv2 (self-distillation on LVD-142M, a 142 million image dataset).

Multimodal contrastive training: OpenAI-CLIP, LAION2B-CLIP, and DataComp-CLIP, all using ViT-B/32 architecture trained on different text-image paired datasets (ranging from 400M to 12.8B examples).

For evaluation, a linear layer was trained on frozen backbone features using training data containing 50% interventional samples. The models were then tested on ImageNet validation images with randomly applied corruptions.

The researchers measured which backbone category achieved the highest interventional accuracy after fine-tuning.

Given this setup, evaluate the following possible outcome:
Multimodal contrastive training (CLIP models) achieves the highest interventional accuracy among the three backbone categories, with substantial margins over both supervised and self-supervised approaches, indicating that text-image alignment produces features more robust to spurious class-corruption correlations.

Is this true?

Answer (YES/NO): NO